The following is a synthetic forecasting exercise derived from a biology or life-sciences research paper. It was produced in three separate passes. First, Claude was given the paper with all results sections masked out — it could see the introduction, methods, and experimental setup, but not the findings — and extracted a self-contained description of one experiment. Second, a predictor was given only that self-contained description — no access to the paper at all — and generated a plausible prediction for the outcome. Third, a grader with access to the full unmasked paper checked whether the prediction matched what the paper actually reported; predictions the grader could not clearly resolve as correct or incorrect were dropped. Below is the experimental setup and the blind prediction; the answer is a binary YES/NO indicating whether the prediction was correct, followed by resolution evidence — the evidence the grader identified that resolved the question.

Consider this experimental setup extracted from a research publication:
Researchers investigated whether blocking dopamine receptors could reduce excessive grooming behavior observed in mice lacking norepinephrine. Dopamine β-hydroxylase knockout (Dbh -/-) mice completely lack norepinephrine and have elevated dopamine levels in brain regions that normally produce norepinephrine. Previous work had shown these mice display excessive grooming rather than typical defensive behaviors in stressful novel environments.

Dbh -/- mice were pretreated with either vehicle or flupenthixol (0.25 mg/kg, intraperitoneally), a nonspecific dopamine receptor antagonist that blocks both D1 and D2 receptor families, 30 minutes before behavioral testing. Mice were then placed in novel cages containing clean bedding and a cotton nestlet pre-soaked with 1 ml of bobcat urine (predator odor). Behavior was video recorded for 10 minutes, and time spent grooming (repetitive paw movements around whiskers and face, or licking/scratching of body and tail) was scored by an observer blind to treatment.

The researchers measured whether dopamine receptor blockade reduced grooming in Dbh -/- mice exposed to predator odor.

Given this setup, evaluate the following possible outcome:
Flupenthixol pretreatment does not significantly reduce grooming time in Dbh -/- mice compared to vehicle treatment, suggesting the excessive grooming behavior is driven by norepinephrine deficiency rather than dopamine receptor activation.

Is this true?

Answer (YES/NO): NO